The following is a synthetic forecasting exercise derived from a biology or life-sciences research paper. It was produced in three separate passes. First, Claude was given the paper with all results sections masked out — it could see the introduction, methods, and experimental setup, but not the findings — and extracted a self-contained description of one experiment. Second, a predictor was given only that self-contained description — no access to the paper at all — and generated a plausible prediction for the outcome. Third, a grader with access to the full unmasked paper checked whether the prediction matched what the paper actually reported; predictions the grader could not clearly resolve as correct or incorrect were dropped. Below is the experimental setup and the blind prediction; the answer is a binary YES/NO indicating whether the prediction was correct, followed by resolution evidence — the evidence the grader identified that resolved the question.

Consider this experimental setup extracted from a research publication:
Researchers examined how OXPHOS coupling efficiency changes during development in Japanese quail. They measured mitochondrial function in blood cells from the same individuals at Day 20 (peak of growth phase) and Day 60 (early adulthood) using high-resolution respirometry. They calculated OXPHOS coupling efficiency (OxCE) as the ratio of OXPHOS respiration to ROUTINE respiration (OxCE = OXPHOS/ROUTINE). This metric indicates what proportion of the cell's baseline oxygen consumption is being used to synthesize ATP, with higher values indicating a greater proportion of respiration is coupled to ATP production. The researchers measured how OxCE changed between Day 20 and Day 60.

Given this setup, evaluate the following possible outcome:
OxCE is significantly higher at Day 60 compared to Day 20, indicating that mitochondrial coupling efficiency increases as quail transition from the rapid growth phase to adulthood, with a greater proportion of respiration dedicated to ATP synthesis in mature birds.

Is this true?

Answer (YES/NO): NO